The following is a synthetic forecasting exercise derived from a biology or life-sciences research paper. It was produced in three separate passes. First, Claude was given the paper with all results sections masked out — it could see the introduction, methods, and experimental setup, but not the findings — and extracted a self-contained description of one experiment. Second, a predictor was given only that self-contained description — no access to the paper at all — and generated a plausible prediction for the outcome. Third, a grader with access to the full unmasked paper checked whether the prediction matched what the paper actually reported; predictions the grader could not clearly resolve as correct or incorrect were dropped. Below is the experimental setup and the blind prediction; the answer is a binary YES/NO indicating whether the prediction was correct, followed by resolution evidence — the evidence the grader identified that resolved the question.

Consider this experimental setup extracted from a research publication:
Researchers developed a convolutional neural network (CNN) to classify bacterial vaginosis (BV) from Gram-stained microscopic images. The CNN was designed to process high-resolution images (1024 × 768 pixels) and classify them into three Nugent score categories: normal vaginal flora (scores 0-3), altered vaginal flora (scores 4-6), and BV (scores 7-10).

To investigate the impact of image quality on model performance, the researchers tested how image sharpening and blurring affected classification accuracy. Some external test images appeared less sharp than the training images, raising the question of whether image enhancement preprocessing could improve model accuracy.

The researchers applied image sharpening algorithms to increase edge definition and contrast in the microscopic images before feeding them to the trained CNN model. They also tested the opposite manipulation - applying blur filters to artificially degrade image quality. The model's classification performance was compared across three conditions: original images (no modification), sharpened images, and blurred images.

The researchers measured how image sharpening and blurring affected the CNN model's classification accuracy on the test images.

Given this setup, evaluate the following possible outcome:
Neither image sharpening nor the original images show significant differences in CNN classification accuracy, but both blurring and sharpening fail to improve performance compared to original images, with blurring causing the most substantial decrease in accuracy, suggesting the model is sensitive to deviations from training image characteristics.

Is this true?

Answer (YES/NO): YES